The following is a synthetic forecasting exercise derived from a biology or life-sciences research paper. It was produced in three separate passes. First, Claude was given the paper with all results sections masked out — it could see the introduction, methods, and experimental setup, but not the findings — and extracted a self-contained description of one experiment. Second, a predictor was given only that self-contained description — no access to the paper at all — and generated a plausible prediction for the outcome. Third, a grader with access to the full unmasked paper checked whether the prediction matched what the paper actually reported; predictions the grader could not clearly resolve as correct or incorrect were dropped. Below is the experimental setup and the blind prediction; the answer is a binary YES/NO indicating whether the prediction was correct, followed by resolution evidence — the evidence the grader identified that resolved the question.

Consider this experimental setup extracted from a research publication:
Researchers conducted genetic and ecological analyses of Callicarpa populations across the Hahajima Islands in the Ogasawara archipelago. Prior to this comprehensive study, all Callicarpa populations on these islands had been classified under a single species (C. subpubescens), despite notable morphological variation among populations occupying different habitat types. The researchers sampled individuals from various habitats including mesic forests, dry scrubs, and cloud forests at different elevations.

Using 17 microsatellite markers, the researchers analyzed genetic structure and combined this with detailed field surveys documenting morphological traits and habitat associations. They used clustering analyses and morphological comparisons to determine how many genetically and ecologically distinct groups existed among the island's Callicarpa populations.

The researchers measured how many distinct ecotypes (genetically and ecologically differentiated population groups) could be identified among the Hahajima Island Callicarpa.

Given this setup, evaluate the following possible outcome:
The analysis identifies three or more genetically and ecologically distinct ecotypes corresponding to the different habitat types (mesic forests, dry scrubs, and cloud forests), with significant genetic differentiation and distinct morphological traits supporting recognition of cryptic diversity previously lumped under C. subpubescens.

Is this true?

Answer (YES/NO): YES